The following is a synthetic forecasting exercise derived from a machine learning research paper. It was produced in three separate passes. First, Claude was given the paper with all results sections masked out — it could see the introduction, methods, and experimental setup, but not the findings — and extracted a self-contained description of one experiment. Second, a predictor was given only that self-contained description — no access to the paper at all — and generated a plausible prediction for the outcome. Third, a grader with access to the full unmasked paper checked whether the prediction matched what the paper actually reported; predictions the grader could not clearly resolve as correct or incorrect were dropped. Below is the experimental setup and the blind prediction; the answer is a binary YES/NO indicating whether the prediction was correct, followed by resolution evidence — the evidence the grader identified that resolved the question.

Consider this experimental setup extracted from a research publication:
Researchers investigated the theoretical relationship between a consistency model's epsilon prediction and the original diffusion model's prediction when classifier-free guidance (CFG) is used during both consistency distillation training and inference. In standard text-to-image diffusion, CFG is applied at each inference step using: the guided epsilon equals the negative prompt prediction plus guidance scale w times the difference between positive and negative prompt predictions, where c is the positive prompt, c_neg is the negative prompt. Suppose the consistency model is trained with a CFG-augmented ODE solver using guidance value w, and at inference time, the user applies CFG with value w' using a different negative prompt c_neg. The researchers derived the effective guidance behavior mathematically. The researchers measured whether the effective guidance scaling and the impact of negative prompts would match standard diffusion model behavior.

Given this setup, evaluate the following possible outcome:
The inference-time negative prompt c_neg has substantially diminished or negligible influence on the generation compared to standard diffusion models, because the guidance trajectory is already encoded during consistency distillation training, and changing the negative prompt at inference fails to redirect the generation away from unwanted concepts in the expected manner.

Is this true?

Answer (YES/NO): YES